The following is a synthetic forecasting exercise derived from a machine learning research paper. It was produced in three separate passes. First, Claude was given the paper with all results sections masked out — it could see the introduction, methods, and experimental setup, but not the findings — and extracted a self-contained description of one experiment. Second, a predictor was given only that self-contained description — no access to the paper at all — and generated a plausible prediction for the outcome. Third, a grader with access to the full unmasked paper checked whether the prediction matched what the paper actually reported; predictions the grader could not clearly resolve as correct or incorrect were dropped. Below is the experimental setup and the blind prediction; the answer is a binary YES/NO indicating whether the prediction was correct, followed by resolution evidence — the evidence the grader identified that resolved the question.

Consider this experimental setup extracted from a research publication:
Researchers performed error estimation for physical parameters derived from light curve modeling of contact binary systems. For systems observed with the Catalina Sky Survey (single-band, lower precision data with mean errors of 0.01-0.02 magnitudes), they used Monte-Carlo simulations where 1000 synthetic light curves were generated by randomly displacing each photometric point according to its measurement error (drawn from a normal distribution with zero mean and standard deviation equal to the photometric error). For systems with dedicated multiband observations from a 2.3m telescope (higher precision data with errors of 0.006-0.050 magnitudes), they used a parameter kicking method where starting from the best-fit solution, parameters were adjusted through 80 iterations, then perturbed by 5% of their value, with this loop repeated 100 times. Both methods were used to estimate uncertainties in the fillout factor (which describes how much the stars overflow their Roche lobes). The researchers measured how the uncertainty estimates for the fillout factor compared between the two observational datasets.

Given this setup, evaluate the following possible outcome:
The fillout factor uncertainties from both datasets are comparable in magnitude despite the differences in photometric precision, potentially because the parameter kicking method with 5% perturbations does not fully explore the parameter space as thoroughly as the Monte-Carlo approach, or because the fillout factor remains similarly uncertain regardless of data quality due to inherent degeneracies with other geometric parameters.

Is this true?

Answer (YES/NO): NO